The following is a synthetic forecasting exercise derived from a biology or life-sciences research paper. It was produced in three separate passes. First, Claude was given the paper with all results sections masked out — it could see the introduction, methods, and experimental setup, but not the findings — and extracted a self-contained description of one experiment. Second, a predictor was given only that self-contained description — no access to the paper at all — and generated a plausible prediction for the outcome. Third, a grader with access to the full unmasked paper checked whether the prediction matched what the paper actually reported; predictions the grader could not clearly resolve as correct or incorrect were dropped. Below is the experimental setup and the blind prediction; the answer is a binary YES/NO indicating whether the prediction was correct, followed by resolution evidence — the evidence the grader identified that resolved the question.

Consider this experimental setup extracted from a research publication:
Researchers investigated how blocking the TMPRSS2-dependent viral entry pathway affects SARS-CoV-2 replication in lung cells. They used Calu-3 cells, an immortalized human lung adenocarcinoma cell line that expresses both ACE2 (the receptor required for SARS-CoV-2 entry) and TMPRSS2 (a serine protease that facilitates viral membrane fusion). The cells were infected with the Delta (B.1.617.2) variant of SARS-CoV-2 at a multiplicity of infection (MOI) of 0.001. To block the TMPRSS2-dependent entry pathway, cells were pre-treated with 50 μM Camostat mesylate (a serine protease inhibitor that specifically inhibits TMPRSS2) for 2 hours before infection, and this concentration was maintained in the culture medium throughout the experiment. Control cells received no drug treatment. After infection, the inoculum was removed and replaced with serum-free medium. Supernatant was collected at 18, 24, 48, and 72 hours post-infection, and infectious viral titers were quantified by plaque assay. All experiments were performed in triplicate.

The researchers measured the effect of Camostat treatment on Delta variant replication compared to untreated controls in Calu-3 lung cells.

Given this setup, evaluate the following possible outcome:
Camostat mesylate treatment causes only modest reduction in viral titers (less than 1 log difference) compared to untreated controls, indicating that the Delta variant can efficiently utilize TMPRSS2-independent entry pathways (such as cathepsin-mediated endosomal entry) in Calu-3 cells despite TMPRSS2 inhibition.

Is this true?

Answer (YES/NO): NO